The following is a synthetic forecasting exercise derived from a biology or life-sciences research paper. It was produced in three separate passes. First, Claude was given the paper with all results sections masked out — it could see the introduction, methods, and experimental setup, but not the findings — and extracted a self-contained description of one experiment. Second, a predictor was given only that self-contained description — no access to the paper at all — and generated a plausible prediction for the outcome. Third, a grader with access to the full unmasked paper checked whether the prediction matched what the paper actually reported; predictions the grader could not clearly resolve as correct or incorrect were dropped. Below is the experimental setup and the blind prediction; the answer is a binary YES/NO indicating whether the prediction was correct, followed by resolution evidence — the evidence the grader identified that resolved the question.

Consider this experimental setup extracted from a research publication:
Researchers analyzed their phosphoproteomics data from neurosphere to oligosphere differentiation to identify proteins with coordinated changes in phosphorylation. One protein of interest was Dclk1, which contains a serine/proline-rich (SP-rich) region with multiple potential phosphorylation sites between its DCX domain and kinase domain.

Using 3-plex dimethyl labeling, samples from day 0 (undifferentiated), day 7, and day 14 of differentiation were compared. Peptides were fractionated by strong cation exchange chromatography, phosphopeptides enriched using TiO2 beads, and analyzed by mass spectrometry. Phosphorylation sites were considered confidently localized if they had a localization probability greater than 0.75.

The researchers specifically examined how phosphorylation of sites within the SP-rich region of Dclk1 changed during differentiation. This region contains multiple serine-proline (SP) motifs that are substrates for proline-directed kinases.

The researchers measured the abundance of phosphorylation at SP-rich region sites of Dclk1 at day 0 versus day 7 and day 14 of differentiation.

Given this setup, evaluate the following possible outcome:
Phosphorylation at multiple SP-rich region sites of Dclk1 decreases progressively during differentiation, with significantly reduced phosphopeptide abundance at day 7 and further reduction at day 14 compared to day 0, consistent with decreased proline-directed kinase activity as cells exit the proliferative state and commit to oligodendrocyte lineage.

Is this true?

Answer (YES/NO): NO